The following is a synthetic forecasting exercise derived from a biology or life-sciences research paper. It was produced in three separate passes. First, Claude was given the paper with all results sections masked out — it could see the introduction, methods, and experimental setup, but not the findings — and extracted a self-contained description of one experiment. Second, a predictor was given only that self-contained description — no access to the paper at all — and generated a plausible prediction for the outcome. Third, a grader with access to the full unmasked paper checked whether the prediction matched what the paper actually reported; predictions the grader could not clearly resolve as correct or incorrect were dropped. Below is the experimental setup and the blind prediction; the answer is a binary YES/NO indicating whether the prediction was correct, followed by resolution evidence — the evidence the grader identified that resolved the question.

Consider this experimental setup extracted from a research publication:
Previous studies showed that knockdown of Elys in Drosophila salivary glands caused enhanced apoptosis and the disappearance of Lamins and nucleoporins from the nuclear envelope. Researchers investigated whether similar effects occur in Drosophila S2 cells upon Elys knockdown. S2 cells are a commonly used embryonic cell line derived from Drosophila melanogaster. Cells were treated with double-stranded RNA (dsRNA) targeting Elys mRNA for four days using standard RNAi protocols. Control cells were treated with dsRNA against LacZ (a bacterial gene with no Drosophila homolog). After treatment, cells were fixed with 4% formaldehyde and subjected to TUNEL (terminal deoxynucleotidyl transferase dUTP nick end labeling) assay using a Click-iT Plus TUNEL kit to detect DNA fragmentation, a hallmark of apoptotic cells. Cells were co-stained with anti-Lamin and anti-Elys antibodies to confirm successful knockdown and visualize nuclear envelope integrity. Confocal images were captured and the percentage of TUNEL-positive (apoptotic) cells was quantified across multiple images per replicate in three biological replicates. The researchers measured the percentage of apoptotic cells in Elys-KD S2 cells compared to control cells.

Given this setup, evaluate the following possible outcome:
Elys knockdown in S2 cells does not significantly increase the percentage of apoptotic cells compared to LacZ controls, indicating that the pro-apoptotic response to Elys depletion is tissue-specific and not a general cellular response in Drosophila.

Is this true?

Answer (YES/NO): YES